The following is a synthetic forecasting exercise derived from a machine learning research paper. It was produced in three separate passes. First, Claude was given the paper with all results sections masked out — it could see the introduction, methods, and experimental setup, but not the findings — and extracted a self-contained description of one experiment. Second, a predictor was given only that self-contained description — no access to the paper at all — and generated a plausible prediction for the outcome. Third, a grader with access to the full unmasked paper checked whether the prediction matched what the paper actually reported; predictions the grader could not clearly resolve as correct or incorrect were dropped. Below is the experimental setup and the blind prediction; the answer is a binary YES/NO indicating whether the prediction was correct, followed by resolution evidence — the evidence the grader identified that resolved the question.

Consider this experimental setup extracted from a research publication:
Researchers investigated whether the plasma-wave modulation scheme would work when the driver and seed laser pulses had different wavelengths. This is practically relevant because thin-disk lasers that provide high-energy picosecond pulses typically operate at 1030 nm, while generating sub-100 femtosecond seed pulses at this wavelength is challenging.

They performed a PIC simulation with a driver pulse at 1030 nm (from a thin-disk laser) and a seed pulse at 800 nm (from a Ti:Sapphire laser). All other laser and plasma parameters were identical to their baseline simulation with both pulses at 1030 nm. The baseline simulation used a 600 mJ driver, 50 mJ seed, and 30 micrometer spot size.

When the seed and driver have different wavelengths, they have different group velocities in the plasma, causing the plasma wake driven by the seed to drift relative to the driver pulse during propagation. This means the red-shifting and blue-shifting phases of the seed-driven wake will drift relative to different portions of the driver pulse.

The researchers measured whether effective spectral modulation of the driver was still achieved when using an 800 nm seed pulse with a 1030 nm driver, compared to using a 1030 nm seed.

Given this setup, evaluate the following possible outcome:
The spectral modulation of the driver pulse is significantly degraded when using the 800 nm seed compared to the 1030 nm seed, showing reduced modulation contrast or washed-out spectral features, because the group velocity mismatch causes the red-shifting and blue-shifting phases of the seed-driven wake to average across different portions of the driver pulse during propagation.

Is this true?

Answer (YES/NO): NO